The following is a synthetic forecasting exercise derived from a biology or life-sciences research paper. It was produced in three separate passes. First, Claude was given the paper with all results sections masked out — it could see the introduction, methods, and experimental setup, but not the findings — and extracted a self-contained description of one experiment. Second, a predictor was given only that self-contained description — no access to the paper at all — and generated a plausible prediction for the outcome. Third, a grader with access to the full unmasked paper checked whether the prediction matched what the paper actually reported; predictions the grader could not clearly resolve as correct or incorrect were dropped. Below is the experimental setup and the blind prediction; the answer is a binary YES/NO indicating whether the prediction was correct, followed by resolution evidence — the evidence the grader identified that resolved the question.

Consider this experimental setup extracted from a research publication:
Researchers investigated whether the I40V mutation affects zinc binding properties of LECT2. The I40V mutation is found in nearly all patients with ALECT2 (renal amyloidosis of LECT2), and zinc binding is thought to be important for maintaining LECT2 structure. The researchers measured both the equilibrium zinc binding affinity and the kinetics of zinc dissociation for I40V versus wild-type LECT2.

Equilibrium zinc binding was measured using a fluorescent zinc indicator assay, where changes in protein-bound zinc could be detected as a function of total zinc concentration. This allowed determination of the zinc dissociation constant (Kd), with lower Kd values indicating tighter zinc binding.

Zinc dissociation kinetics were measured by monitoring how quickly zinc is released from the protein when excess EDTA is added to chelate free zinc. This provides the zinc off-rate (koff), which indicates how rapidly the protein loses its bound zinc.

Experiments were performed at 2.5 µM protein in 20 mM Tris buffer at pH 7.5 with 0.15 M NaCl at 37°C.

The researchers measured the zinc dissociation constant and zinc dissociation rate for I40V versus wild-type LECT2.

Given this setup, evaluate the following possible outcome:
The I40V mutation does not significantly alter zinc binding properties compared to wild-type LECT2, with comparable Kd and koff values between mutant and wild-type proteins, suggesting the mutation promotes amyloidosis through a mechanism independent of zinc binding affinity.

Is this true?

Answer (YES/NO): YES